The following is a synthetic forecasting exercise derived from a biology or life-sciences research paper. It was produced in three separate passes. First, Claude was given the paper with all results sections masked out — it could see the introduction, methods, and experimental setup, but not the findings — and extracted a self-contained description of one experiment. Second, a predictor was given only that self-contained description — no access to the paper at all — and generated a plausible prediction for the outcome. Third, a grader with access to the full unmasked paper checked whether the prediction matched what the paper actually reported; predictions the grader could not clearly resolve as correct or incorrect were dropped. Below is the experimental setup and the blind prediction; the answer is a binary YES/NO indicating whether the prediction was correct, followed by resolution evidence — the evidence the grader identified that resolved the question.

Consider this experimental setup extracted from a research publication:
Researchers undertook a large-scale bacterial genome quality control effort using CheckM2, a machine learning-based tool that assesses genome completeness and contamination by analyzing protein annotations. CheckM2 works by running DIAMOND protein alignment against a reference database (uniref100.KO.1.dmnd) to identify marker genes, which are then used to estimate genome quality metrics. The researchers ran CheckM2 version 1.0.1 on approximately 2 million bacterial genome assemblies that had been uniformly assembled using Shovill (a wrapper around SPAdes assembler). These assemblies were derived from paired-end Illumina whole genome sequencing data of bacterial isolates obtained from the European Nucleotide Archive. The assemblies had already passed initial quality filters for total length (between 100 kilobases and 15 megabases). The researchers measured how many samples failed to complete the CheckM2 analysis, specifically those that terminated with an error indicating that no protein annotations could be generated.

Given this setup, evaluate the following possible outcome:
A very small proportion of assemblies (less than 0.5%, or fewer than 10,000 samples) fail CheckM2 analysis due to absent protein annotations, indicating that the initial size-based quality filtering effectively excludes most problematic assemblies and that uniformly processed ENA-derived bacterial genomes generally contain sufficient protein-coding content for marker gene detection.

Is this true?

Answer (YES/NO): YES